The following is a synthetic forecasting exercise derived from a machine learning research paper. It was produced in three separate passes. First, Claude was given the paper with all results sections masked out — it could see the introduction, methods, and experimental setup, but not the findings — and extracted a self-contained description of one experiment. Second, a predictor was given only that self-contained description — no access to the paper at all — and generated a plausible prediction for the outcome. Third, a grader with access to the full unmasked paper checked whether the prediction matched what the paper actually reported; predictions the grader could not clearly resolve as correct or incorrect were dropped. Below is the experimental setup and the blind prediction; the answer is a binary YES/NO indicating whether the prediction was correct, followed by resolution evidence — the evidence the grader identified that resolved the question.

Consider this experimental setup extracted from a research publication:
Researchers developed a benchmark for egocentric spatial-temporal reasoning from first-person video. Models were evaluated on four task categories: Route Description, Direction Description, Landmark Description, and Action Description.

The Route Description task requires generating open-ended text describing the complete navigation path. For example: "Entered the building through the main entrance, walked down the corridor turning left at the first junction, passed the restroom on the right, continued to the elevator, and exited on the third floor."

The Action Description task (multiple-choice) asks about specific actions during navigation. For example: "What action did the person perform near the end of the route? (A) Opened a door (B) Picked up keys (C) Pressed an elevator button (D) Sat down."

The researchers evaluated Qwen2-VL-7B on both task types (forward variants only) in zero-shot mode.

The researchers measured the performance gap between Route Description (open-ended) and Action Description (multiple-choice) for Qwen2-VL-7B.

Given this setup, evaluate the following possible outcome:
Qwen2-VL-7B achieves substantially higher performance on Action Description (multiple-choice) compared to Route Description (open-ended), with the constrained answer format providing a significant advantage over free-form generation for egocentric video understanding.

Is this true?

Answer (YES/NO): YES